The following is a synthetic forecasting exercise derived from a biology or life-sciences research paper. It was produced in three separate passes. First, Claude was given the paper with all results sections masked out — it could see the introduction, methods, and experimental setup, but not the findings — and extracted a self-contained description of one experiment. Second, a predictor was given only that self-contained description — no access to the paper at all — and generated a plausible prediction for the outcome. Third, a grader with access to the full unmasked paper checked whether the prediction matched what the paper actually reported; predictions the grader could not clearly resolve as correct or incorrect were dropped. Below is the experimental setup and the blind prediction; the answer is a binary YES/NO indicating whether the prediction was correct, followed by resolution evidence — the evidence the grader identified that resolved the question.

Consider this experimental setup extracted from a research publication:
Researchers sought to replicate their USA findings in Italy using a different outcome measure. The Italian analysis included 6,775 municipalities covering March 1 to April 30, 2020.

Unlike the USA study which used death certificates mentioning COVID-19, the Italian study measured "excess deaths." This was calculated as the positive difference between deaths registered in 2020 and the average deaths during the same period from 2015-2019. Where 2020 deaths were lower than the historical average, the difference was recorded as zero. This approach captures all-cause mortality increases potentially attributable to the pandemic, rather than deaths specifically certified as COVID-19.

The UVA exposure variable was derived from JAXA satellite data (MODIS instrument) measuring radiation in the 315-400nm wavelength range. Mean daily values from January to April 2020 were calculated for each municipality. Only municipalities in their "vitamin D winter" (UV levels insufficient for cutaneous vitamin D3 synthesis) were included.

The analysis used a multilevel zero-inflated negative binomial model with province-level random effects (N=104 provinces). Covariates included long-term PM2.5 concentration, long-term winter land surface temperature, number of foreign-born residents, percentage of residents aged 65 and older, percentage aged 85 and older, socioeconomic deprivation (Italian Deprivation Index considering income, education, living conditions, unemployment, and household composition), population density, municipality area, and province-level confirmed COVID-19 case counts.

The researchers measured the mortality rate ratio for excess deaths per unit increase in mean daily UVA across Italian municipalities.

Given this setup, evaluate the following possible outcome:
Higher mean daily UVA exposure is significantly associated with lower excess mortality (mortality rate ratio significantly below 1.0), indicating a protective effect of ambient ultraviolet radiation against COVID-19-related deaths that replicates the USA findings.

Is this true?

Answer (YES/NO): YES